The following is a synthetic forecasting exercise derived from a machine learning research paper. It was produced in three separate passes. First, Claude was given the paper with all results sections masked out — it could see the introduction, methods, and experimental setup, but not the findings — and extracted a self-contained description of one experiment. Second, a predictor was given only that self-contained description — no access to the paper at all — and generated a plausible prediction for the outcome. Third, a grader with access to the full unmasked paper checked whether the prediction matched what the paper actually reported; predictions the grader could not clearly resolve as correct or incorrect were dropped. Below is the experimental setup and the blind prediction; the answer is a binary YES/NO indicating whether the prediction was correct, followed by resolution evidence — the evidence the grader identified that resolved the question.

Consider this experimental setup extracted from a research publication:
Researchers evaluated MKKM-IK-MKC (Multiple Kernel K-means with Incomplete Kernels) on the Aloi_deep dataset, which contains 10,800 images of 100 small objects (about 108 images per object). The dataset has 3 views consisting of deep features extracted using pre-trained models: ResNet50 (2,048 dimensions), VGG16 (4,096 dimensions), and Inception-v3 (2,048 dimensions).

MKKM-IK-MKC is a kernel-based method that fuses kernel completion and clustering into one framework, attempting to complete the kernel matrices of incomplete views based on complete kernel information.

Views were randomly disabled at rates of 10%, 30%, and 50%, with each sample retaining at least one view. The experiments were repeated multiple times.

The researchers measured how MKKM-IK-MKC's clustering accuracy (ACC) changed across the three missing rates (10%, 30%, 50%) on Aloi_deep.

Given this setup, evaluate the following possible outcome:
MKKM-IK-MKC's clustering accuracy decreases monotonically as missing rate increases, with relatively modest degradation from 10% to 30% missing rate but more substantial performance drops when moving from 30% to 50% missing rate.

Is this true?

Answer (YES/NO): NO